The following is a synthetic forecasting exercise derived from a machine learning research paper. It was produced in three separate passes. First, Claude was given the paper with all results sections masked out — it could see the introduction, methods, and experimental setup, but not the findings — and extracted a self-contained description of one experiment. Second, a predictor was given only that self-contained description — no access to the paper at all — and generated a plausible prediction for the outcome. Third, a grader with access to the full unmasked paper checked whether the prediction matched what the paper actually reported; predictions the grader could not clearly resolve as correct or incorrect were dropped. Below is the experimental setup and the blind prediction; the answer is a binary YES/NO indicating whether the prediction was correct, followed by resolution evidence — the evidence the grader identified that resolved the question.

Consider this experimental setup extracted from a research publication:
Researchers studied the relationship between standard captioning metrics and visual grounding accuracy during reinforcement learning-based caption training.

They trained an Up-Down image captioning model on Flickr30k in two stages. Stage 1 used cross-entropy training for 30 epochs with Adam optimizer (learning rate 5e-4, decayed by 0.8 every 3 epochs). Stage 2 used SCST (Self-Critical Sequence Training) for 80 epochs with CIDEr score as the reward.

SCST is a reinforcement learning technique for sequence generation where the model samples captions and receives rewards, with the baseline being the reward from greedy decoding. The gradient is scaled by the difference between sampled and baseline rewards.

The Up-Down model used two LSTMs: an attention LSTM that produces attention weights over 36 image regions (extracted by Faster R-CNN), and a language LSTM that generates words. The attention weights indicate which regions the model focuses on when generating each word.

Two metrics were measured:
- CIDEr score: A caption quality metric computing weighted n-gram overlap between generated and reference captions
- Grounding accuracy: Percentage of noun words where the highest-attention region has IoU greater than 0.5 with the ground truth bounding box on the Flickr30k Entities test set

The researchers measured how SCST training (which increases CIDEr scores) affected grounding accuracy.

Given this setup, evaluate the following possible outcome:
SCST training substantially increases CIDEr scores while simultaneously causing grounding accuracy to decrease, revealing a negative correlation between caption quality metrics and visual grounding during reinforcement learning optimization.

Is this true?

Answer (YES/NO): YES